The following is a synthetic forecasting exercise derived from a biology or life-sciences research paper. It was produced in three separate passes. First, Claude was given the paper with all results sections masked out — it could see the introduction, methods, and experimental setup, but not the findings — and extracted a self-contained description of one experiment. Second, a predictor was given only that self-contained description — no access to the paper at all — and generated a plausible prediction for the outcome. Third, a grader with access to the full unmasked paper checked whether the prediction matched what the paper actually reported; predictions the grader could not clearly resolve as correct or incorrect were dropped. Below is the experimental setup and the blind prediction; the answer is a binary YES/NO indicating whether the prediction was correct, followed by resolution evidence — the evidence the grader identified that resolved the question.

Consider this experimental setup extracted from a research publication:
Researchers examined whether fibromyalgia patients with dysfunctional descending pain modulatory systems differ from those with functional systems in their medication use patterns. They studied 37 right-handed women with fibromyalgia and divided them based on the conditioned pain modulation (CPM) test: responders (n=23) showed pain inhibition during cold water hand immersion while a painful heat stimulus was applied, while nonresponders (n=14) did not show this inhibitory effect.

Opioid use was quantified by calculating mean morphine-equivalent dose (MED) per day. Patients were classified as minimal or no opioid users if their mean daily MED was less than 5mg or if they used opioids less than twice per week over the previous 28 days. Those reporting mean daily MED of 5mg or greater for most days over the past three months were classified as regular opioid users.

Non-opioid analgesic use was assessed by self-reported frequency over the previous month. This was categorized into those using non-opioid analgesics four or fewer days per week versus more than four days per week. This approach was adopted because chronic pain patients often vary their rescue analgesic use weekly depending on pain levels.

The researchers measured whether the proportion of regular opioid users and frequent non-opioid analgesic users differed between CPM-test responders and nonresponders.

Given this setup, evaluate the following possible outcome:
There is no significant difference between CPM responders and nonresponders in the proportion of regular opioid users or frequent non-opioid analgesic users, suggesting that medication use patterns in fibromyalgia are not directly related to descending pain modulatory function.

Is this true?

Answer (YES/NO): YES